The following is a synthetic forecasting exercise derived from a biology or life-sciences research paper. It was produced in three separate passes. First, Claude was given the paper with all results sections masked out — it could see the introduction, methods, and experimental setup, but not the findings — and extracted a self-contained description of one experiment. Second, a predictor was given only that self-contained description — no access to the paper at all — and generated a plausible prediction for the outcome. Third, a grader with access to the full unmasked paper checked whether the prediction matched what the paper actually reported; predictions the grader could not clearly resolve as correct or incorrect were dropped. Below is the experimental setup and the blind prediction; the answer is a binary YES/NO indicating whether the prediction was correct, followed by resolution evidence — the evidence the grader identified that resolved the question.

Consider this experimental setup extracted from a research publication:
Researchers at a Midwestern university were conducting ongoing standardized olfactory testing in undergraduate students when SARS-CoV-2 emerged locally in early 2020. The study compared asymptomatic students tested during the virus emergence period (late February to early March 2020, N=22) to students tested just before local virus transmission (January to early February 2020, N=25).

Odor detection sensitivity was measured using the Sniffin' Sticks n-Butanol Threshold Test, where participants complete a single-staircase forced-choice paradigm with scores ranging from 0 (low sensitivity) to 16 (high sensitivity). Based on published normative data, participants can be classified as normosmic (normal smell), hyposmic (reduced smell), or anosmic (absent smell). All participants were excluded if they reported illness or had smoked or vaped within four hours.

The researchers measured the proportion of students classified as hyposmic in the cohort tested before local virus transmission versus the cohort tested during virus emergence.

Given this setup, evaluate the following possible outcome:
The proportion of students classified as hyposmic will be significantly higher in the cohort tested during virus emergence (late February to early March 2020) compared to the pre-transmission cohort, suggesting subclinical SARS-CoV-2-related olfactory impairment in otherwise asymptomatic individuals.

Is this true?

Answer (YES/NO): YES